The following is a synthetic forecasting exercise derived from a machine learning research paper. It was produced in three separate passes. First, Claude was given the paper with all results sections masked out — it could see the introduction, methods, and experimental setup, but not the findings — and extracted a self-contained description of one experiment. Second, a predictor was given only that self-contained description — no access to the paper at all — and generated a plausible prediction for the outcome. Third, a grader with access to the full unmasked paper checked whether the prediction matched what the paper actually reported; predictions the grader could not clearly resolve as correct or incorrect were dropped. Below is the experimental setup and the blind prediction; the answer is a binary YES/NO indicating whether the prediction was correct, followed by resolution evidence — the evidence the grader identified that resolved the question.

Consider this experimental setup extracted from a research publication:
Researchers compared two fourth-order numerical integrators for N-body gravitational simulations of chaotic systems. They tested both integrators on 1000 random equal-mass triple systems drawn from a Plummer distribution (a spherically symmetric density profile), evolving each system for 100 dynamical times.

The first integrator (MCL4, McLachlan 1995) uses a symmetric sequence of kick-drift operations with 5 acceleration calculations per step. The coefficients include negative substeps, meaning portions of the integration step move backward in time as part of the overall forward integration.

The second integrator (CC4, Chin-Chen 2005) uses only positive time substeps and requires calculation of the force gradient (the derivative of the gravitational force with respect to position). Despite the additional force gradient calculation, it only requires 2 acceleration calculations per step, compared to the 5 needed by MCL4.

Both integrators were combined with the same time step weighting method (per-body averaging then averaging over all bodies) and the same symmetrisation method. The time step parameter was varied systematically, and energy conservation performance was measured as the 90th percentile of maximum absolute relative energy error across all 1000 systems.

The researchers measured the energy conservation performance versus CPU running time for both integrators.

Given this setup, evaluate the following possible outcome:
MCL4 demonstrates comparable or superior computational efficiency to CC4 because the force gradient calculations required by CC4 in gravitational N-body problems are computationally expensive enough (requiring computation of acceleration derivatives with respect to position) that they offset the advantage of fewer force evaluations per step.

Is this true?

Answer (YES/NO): NO